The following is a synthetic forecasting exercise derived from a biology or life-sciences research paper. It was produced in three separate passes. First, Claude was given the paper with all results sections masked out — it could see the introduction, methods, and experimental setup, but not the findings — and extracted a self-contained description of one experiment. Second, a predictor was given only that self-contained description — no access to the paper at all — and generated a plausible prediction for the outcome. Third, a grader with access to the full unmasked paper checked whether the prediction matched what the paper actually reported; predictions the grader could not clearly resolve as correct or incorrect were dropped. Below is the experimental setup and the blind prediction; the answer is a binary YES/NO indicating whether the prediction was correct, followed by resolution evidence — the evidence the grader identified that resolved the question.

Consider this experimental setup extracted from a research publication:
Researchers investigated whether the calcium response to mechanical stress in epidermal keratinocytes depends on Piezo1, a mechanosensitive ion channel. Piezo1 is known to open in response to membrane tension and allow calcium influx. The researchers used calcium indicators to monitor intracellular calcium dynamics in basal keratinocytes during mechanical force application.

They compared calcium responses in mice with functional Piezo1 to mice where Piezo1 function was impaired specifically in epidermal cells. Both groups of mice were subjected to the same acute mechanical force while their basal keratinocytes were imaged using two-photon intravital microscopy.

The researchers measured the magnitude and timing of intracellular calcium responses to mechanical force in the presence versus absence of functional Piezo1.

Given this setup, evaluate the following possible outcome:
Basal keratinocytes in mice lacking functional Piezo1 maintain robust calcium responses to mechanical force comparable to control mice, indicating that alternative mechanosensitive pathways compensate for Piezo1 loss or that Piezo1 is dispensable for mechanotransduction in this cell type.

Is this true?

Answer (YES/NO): NO